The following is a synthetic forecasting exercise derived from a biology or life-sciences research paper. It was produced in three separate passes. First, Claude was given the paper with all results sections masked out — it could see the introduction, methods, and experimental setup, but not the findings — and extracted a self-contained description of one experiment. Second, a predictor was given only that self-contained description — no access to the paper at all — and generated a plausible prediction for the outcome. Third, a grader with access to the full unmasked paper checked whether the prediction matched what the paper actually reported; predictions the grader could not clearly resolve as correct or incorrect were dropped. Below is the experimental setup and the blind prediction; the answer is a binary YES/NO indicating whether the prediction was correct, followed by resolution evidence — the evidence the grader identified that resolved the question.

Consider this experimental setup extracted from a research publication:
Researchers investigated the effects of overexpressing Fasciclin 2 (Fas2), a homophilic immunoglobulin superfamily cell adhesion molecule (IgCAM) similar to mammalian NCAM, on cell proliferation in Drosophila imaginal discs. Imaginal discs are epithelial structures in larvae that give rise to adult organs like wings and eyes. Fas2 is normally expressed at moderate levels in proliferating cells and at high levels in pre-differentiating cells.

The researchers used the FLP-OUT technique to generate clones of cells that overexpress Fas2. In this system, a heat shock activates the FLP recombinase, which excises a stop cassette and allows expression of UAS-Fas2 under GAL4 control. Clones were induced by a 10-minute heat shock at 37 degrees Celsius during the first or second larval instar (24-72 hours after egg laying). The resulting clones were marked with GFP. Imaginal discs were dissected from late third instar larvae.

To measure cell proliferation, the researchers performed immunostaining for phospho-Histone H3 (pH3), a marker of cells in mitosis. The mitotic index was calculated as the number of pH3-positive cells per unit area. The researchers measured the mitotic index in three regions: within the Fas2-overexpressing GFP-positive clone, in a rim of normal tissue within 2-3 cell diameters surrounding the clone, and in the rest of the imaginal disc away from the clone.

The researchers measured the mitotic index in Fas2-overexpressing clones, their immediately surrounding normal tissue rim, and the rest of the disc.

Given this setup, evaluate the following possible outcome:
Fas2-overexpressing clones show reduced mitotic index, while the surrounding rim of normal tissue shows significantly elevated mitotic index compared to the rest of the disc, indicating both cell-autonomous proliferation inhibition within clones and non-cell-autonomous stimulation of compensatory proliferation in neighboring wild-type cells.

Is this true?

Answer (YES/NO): NO